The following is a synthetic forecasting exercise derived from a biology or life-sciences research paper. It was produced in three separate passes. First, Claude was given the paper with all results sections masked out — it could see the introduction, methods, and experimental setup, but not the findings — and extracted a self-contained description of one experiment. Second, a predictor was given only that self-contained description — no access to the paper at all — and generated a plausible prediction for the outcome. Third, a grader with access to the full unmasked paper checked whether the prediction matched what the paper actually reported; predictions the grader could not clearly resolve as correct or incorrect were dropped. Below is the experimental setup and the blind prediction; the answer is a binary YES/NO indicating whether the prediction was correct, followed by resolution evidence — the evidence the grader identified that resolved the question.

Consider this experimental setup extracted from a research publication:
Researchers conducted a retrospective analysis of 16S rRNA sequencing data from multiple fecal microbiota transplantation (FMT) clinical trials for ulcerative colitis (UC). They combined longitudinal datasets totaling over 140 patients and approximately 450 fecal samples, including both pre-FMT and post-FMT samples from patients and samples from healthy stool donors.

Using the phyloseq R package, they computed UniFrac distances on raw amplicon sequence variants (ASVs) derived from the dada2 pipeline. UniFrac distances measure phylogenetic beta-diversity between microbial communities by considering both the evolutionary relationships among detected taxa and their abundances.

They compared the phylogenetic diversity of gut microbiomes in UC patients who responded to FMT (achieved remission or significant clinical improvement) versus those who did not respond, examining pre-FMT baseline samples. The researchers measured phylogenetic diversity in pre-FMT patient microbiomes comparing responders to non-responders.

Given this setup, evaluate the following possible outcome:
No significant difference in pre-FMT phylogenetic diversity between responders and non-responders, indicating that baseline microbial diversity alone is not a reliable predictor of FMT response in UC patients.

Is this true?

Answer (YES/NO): YES